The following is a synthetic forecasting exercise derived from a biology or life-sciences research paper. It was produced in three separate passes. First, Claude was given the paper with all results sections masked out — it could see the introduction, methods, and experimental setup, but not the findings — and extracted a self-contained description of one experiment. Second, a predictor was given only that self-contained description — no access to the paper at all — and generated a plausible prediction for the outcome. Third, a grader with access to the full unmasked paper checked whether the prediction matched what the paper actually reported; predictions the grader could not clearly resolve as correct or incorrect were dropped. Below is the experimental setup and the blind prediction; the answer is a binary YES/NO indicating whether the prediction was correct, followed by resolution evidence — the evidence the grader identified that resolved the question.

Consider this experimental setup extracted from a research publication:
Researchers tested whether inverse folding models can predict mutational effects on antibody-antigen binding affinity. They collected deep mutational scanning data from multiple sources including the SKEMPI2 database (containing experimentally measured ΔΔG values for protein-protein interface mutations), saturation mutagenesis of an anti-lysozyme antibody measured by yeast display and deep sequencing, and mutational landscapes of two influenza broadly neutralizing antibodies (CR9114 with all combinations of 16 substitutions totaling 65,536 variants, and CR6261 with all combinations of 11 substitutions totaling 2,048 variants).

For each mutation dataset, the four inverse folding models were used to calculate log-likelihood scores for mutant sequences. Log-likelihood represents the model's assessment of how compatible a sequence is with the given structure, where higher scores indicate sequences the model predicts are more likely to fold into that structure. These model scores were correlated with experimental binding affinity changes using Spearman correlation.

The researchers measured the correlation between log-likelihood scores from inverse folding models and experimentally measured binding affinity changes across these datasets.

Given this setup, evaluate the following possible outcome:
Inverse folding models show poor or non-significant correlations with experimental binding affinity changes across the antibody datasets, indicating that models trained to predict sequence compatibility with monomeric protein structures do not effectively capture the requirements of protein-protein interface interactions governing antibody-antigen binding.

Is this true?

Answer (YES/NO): NO